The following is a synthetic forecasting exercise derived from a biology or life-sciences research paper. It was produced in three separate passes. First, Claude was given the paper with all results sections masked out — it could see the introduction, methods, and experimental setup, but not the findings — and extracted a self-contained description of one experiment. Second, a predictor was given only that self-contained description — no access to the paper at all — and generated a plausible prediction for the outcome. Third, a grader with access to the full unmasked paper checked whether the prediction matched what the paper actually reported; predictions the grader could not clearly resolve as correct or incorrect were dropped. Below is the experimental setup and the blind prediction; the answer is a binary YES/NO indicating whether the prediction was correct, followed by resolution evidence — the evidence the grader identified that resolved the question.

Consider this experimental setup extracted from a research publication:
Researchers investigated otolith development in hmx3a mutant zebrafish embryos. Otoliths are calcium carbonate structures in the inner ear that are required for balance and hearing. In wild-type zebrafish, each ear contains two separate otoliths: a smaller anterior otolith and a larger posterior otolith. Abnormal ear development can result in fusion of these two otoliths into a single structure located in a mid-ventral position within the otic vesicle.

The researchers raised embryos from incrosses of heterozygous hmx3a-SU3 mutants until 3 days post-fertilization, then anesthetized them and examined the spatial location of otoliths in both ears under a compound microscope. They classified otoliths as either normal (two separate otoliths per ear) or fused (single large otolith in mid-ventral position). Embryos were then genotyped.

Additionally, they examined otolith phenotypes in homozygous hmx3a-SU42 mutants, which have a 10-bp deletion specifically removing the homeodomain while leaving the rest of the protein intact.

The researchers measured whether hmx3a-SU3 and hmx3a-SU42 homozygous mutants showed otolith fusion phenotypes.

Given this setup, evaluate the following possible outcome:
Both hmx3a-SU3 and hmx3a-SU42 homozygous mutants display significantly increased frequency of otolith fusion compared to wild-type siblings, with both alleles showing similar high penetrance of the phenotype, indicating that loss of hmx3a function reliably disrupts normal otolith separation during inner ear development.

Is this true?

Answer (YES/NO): NO